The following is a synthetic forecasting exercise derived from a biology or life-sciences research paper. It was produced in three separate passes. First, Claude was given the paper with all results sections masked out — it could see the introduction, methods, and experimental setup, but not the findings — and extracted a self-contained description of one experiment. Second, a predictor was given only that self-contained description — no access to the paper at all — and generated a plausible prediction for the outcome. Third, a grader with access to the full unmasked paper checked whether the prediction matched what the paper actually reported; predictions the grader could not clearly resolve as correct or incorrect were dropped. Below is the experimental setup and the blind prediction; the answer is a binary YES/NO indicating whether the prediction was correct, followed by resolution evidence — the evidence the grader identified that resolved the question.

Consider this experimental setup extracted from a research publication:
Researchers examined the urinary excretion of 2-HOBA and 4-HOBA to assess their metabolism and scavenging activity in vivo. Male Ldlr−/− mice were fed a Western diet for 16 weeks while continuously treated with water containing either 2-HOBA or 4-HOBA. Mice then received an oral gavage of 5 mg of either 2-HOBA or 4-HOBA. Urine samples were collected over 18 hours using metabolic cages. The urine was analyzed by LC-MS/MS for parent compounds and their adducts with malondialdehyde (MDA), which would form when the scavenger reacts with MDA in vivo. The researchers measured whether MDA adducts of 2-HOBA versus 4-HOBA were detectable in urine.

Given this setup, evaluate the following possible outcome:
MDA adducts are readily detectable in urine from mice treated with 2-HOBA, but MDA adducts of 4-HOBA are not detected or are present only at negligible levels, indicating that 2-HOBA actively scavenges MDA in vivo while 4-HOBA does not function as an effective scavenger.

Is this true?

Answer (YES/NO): YES